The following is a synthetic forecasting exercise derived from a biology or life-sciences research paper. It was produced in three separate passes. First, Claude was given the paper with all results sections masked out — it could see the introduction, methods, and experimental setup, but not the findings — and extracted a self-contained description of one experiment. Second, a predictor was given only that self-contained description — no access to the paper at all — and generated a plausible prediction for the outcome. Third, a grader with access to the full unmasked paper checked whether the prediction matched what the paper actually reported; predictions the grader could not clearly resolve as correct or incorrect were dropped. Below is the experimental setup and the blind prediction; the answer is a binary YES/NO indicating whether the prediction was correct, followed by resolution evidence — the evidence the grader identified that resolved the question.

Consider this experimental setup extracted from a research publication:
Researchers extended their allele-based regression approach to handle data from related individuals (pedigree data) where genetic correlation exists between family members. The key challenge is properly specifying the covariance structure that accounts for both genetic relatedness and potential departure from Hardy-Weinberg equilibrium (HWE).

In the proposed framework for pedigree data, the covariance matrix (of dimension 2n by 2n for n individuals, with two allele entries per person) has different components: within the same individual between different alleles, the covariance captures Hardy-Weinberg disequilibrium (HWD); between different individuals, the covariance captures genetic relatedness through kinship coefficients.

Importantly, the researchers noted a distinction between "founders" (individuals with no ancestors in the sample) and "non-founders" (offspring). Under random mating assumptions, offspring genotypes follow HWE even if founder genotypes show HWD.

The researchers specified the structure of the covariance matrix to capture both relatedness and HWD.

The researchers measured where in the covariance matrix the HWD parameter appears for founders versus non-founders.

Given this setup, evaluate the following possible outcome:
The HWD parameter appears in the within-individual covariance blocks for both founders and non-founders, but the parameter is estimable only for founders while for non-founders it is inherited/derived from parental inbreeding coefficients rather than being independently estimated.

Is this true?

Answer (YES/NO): NO